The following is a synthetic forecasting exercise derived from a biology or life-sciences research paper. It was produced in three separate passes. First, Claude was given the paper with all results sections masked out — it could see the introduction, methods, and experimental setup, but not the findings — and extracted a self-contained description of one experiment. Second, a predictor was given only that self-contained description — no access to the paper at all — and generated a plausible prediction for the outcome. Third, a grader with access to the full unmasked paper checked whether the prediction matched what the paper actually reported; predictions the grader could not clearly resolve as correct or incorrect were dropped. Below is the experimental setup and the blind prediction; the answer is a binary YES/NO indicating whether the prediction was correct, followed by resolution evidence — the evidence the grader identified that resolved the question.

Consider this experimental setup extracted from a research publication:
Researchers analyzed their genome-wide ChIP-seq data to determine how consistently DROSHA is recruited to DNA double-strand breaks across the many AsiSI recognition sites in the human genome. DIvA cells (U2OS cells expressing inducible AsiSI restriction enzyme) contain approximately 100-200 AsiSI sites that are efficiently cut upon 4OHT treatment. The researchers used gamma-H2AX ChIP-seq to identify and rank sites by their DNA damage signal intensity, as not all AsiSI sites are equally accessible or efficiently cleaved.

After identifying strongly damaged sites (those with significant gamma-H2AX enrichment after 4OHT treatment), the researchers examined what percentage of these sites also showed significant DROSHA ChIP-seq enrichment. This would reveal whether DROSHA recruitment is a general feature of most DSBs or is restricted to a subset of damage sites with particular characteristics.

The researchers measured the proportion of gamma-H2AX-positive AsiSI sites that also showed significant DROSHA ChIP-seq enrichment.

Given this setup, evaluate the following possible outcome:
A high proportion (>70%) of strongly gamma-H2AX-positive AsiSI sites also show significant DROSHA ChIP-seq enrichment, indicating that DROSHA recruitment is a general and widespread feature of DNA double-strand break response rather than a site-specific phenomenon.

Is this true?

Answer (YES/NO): YES